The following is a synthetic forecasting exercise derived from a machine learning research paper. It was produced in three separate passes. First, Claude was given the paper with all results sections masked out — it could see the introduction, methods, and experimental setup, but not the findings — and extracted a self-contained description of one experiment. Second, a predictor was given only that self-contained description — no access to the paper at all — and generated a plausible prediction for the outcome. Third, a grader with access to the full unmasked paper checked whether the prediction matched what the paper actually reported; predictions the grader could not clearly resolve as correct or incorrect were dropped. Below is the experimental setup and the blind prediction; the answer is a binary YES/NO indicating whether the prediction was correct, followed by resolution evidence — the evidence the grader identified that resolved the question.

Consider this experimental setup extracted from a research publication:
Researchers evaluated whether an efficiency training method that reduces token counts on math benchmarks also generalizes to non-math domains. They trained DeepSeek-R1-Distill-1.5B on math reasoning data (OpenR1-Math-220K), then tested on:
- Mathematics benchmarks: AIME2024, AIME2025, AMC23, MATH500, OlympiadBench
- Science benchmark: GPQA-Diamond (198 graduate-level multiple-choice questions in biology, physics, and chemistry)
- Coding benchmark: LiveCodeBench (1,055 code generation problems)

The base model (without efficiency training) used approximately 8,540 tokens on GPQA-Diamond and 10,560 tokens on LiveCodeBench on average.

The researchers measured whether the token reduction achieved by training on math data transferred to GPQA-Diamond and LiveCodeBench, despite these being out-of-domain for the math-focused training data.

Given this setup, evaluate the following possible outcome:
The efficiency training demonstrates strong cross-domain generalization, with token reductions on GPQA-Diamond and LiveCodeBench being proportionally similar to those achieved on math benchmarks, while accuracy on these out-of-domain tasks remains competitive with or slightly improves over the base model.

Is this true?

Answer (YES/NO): NO